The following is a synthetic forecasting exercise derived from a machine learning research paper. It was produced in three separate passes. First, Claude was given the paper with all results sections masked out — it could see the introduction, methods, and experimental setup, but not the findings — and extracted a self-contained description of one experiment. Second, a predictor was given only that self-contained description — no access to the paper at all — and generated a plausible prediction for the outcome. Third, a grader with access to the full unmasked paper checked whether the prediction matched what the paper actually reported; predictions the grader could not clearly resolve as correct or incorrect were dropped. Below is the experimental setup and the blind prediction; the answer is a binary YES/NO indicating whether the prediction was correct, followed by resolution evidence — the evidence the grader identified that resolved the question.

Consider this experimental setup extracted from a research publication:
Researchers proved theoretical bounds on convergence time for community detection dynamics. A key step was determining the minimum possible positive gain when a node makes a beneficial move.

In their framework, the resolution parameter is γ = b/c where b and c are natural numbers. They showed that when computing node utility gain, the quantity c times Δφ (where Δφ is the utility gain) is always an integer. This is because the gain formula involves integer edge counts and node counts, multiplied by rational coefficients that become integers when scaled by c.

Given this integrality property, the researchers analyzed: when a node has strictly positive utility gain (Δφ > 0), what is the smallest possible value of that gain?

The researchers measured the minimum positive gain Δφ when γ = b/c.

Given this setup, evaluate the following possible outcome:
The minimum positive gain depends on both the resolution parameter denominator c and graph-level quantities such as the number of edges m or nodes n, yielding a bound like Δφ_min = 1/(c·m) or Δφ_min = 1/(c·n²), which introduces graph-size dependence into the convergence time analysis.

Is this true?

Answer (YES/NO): NO